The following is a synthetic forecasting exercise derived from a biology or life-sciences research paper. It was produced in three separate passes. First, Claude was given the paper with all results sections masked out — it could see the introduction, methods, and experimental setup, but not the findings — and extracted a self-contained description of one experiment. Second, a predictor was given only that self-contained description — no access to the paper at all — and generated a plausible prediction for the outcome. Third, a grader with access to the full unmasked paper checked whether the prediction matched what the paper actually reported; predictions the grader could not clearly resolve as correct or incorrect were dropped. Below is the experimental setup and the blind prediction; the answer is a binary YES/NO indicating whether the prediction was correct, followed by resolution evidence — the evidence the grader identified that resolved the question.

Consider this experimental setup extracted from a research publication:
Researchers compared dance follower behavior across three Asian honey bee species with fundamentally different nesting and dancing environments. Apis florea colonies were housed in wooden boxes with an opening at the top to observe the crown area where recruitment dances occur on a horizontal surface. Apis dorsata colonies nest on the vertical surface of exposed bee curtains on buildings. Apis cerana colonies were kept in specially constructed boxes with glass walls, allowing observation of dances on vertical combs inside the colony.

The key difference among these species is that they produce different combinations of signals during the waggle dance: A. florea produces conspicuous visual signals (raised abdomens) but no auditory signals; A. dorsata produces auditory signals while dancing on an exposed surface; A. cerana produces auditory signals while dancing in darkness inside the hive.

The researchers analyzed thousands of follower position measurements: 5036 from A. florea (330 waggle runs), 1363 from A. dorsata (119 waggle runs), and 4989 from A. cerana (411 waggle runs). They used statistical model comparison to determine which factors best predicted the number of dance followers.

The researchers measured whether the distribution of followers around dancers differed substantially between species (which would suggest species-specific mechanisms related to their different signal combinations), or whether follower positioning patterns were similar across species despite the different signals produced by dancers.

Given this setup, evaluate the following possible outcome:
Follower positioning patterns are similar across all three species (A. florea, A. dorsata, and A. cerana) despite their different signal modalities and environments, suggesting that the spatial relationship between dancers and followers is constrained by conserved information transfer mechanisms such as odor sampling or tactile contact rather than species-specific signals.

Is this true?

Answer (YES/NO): YES